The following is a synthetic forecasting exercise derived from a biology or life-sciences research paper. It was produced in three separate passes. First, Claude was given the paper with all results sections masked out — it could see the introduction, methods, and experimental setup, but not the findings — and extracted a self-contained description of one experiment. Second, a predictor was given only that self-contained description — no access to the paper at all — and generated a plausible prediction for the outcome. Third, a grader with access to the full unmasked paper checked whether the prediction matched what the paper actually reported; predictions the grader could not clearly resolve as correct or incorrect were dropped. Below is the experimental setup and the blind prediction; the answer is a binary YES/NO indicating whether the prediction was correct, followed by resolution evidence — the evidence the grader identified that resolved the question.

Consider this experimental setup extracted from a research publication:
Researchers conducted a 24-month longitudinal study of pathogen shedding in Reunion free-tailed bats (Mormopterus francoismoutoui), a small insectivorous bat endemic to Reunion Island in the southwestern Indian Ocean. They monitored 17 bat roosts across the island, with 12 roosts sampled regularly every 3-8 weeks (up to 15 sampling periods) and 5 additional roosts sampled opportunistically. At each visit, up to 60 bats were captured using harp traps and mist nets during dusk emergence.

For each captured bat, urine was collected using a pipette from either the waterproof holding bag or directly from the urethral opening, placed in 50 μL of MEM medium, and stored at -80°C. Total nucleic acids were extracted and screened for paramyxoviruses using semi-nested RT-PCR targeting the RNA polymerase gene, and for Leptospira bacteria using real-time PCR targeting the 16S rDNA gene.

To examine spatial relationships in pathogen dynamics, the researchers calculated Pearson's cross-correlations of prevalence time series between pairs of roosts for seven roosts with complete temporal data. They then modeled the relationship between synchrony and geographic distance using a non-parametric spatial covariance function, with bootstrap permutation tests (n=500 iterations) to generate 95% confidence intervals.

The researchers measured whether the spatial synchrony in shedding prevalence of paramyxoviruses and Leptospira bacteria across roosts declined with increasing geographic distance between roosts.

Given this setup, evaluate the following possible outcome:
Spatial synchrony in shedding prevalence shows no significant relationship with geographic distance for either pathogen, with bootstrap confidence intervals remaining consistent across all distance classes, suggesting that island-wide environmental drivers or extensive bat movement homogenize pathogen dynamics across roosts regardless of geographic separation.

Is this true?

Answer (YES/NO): YES